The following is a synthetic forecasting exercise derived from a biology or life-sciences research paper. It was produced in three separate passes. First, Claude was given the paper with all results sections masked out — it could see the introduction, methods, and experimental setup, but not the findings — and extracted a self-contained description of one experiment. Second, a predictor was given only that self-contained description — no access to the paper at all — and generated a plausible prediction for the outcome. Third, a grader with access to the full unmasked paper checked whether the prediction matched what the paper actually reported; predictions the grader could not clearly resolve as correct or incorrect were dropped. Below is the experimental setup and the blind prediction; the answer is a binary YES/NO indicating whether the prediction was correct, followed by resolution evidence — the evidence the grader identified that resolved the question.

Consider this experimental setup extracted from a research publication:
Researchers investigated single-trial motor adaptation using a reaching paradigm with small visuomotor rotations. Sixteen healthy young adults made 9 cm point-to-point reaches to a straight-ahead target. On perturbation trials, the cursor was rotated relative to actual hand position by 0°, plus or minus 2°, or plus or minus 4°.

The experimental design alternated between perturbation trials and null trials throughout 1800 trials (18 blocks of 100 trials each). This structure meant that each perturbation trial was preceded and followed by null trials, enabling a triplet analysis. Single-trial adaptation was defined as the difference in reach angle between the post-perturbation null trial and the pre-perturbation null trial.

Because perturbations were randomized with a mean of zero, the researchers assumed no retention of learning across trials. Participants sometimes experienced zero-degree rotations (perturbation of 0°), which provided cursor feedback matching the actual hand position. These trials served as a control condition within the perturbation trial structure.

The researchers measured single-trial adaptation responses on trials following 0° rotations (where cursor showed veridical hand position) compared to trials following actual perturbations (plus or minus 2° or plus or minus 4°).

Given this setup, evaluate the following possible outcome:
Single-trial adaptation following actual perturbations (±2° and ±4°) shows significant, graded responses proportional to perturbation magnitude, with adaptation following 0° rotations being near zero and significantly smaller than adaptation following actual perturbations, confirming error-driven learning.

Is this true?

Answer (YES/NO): YES